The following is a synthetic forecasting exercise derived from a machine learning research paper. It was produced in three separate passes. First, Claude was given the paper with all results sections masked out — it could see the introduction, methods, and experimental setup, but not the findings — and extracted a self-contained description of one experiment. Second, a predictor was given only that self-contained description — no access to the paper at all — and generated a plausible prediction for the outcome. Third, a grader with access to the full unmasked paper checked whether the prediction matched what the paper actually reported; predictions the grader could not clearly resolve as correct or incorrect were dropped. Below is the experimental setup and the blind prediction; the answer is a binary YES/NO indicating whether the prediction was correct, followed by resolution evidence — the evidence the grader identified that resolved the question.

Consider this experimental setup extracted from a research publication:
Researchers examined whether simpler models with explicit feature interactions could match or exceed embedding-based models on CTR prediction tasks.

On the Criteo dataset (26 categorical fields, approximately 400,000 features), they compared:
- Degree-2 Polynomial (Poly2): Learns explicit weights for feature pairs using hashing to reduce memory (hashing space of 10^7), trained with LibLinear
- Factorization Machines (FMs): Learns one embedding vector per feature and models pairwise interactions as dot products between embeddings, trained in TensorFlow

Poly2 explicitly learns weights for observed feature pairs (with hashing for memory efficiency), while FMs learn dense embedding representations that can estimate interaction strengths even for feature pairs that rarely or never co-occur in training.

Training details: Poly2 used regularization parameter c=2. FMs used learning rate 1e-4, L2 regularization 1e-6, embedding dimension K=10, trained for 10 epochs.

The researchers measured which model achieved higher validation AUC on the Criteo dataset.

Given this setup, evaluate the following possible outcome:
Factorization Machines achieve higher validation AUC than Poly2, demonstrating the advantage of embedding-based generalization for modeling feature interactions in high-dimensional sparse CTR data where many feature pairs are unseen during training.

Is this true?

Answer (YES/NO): YES